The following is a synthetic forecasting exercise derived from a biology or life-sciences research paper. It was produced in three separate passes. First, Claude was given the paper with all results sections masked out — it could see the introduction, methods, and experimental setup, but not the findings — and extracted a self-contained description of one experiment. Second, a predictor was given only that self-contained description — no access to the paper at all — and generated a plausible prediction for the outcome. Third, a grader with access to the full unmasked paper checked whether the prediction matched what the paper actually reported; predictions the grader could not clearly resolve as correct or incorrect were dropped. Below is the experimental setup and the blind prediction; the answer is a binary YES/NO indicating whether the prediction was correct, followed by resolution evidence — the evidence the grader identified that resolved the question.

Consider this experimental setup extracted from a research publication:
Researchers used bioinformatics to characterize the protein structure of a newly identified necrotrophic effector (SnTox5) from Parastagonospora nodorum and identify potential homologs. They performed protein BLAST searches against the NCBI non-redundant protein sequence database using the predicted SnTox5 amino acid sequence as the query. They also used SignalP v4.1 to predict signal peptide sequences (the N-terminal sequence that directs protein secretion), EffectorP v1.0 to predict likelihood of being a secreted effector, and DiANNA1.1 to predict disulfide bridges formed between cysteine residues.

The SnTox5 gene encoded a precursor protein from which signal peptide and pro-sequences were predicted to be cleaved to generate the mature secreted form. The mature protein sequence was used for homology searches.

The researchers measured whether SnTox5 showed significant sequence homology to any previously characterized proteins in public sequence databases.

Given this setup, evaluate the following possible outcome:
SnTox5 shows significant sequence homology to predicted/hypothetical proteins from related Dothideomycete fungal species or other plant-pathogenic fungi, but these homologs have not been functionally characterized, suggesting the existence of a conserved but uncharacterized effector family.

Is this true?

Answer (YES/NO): NO